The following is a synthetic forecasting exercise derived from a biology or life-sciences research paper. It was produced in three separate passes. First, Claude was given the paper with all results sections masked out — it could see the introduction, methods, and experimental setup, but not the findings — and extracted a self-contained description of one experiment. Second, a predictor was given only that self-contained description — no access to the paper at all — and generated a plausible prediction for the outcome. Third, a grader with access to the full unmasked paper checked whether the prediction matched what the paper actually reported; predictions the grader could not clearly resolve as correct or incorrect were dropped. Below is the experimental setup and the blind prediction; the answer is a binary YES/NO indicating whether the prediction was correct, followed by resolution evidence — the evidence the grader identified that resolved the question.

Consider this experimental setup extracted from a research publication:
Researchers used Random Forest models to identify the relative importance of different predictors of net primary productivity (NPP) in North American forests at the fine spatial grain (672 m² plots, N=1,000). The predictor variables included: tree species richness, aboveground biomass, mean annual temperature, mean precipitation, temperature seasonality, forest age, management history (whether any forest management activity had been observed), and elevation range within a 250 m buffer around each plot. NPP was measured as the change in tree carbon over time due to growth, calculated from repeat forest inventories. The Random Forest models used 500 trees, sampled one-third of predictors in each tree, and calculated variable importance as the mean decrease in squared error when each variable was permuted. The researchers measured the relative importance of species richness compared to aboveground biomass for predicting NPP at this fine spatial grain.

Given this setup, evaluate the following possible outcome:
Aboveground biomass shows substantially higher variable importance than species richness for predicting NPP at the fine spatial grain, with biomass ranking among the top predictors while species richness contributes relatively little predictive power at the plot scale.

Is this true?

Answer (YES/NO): YES